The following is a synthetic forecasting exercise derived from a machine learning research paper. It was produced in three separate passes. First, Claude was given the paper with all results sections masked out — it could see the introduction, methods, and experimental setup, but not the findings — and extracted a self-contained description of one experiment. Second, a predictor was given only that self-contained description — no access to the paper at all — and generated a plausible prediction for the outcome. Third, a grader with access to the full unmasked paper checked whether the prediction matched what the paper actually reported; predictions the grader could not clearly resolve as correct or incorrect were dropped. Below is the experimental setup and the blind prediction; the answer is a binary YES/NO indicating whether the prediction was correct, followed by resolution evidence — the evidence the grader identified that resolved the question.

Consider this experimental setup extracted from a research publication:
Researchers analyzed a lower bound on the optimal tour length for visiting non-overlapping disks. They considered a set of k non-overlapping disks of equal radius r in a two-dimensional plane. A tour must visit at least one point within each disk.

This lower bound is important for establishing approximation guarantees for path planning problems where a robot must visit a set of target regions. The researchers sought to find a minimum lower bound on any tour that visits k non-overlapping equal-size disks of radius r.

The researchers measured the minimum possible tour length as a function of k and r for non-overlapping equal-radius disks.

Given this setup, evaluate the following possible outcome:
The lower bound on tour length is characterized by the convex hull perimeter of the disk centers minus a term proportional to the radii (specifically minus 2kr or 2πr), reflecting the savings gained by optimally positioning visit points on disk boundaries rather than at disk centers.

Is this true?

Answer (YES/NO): NO